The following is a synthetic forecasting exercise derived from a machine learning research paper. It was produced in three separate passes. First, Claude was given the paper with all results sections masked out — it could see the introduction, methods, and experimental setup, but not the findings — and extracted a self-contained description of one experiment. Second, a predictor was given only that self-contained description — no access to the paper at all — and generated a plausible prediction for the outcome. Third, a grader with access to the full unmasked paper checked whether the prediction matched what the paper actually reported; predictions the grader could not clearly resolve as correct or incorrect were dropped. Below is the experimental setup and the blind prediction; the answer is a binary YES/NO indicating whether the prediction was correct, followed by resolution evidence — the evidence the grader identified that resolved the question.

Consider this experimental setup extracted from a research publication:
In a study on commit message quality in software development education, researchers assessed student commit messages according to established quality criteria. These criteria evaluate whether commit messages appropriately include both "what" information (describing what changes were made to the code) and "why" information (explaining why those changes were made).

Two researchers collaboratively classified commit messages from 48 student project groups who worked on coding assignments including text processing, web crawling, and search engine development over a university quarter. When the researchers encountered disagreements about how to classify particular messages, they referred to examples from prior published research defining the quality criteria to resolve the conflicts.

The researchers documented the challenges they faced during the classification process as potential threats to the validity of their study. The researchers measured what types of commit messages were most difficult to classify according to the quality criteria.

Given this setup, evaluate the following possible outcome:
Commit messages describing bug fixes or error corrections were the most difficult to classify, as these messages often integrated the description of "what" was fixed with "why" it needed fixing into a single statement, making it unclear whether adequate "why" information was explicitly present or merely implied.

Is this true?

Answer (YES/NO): NO